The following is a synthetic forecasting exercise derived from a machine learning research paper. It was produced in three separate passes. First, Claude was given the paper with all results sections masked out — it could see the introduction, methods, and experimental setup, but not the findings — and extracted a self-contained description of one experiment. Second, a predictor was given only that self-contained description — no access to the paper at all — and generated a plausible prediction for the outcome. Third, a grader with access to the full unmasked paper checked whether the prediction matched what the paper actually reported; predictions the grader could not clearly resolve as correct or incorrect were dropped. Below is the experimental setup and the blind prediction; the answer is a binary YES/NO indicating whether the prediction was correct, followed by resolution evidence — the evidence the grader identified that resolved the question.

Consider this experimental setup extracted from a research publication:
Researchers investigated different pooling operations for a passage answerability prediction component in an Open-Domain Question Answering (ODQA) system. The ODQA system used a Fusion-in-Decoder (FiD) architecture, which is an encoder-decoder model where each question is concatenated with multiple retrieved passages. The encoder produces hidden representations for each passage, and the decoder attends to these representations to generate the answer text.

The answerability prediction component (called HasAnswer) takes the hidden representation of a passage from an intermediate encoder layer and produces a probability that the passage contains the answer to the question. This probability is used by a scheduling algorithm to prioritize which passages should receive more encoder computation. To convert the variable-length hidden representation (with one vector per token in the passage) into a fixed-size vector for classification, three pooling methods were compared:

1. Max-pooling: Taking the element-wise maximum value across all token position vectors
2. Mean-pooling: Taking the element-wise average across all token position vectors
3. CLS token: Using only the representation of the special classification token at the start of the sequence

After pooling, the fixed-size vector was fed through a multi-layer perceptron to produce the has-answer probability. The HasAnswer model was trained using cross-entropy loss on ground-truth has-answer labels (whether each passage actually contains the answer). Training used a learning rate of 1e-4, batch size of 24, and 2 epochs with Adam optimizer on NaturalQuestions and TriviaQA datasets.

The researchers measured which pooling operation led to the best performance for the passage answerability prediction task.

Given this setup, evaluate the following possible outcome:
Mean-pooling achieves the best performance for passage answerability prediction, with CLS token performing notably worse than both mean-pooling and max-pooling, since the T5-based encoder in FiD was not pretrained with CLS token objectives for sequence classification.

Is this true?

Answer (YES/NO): NO